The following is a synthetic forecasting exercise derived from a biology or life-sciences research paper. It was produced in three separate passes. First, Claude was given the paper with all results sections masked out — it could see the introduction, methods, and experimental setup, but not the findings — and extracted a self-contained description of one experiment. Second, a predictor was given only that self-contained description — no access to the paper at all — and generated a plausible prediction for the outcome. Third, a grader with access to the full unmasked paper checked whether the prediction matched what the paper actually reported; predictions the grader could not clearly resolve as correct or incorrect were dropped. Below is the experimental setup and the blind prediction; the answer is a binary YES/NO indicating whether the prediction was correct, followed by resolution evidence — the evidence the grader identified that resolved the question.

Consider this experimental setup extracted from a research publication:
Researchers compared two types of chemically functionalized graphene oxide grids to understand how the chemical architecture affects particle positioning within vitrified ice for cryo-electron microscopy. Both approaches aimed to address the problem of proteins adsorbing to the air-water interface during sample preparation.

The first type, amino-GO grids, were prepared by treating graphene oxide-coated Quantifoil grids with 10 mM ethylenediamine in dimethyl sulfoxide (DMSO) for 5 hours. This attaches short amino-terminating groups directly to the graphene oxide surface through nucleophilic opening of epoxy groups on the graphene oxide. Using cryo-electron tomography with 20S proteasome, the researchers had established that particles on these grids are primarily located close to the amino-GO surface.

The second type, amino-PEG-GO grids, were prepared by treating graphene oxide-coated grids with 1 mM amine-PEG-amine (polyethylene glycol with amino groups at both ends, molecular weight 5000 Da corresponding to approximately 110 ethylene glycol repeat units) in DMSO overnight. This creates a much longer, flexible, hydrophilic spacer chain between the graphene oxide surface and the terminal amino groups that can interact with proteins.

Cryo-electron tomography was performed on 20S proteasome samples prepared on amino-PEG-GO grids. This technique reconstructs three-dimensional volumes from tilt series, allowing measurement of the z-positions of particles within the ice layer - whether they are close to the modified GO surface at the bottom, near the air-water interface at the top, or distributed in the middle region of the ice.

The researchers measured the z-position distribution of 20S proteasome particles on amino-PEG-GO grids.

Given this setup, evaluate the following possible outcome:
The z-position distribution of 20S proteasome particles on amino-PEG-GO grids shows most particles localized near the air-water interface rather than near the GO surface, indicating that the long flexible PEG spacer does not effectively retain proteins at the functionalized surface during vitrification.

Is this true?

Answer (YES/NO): NO